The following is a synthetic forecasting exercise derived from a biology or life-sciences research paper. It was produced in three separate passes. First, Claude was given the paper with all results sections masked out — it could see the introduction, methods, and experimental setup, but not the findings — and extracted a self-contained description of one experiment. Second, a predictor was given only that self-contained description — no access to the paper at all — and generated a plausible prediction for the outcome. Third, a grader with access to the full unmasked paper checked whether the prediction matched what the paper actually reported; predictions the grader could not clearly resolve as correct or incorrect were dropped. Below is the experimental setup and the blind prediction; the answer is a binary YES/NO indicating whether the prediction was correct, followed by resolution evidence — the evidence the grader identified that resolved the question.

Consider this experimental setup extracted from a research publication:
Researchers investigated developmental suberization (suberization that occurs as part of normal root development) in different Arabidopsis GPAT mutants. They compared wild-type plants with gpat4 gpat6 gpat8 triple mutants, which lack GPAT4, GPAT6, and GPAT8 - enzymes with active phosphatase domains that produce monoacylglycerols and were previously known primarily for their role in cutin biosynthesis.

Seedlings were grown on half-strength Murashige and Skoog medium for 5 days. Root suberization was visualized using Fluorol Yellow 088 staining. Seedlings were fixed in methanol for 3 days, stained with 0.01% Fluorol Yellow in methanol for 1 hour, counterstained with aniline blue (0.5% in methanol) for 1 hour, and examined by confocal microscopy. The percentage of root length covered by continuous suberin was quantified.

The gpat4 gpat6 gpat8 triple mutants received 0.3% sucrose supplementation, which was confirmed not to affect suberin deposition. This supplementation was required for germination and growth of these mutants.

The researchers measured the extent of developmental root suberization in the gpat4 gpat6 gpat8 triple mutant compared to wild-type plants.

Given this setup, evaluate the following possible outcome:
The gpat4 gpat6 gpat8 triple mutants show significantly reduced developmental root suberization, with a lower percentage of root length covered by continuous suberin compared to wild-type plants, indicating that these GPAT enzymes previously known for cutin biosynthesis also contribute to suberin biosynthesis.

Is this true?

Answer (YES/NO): YES